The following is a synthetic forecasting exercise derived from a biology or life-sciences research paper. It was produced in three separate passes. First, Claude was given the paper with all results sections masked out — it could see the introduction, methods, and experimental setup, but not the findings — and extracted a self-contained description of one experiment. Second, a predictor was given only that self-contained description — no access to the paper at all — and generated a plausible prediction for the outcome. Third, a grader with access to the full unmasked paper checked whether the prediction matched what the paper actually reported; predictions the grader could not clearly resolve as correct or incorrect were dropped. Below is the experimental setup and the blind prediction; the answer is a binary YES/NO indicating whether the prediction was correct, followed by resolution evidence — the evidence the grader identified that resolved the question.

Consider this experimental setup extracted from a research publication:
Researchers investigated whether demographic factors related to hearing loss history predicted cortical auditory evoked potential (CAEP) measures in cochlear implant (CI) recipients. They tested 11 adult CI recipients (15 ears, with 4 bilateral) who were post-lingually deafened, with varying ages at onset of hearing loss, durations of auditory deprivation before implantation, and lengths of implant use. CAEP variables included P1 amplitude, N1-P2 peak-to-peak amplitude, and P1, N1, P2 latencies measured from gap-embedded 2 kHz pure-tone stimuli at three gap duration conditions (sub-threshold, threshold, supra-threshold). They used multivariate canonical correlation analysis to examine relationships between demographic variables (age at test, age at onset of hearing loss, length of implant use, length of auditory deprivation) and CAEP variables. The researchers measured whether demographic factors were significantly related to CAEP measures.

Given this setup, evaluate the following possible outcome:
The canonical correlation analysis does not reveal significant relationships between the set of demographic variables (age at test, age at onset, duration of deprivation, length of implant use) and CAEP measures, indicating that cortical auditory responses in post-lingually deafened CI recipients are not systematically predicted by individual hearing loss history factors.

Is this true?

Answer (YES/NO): YES